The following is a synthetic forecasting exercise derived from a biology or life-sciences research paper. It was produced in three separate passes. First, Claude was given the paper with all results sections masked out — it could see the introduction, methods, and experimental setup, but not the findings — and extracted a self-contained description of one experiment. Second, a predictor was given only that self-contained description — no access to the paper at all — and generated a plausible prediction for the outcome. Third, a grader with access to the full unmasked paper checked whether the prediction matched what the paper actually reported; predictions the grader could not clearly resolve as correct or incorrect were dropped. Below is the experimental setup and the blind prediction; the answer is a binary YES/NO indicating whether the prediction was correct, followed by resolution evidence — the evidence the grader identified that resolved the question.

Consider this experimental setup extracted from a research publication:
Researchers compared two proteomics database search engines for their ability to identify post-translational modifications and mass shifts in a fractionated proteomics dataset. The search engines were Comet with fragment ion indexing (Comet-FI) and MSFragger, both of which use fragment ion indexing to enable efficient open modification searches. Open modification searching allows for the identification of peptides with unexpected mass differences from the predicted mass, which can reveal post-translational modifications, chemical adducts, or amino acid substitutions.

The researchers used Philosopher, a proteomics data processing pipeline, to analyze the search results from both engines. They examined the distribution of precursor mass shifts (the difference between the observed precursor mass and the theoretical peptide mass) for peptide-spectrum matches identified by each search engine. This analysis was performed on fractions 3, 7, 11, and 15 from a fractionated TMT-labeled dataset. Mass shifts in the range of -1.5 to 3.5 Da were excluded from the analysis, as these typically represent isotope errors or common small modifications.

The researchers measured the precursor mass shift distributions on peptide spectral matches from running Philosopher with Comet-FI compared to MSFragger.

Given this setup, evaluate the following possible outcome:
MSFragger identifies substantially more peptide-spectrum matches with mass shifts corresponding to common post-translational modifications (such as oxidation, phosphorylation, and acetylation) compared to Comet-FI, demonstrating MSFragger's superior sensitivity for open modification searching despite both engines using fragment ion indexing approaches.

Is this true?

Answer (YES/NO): NO